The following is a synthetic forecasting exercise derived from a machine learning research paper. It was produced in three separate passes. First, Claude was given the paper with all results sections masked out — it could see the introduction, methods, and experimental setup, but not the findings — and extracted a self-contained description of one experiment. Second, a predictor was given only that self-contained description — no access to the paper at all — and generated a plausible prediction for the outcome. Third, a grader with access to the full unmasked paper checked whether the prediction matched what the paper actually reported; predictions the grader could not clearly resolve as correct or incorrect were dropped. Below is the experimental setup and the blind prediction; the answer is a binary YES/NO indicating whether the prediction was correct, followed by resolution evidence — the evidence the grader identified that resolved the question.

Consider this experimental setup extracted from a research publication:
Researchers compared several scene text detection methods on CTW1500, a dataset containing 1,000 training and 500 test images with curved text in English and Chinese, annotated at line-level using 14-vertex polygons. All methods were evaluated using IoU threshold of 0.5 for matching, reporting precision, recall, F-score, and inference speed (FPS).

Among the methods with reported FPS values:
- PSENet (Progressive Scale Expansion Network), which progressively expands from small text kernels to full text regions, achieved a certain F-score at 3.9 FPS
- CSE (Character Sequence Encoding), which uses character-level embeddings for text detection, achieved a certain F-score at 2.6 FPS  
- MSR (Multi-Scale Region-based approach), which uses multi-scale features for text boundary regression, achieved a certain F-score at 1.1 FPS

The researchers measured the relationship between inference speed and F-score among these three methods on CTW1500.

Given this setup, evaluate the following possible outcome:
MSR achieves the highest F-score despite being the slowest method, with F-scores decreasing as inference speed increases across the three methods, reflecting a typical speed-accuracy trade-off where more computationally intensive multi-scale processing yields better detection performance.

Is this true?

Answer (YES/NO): YES